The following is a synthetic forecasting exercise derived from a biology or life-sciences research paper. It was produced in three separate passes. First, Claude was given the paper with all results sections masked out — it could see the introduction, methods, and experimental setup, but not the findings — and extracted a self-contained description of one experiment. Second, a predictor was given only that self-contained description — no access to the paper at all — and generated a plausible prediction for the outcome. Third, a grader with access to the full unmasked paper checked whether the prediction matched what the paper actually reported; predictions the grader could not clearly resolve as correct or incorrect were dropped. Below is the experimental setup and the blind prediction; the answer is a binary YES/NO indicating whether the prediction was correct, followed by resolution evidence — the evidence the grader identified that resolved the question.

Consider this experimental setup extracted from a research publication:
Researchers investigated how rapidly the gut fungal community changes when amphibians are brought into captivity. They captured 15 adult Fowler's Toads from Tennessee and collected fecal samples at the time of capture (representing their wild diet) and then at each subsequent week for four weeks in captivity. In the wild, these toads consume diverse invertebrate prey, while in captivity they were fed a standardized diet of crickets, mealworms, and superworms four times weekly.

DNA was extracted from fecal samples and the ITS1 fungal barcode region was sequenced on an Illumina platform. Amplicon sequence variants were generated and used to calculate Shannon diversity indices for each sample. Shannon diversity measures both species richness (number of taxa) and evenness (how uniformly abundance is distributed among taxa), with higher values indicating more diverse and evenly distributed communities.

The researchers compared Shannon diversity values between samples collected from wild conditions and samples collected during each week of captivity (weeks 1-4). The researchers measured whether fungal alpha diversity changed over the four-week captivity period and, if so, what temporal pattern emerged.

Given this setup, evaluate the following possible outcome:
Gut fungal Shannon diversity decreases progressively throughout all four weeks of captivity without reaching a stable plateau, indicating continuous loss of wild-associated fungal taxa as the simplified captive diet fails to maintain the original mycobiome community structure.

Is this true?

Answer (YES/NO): NO